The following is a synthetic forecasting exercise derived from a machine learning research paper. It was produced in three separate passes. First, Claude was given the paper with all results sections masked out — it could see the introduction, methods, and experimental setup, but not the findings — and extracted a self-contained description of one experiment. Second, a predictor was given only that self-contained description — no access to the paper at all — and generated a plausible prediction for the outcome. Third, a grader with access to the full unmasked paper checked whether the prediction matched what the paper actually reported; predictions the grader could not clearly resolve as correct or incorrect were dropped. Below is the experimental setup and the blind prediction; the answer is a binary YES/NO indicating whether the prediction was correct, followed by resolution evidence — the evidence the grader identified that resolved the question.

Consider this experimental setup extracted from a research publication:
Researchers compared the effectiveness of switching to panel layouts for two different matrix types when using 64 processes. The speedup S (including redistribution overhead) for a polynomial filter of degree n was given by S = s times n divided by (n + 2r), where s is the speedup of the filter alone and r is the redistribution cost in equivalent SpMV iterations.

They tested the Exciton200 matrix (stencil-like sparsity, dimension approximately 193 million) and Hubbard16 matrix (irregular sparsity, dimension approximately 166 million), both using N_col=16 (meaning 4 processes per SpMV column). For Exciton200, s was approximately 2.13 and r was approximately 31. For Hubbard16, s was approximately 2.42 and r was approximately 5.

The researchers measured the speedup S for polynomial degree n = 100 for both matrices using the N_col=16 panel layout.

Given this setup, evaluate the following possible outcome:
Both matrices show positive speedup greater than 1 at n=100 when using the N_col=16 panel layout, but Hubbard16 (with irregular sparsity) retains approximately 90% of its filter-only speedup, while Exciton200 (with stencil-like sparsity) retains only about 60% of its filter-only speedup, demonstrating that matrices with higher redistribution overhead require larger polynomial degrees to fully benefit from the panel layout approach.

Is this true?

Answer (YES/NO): YES